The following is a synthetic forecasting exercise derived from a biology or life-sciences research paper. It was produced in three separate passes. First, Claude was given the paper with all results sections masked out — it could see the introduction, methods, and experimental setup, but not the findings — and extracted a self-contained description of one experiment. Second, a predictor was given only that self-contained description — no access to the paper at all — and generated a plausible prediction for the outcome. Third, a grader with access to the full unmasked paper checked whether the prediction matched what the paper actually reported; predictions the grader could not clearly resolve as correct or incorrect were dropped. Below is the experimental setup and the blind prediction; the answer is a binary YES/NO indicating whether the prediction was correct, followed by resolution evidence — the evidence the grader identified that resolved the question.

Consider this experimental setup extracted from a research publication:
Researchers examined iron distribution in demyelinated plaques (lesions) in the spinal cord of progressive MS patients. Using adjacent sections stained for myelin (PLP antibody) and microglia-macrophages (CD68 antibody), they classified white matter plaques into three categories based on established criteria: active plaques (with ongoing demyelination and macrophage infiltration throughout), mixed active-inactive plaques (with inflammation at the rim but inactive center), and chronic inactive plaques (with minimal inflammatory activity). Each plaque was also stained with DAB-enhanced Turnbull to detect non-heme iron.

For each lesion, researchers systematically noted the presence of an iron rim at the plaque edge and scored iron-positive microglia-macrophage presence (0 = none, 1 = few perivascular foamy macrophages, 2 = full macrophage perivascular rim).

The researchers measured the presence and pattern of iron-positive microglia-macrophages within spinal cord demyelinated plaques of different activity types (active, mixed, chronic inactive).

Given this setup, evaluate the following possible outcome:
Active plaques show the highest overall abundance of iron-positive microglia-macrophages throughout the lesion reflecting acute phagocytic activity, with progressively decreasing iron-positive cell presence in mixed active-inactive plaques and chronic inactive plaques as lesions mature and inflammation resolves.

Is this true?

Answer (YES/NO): NO